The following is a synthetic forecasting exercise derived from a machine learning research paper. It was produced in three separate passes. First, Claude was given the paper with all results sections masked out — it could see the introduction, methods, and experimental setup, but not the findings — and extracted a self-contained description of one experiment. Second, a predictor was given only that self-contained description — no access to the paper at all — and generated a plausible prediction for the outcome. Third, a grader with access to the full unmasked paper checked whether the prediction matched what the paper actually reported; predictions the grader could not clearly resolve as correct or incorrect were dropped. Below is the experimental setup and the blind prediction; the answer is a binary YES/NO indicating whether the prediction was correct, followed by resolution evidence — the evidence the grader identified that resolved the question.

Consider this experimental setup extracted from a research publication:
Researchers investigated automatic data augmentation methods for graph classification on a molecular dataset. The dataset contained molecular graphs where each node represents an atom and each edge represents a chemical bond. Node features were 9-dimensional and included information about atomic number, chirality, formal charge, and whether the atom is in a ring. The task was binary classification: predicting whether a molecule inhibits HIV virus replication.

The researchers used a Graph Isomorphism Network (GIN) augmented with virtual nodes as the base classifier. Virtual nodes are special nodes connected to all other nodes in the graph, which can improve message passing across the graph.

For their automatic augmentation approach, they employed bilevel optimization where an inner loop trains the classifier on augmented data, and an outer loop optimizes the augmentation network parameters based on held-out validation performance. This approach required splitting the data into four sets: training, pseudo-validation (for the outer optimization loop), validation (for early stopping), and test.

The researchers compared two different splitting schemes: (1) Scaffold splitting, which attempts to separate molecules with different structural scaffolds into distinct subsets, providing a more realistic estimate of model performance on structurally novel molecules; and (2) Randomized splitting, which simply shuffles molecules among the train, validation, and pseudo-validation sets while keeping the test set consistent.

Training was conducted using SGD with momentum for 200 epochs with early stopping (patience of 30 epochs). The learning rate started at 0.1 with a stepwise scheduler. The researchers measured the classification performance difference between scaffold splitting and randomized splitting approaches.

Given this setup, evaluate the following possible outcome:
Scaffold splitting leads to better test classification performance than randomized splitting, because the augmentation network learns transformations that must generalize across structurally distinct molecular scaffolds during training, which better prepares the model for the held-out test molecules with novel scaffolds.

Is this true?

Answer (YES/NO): NO